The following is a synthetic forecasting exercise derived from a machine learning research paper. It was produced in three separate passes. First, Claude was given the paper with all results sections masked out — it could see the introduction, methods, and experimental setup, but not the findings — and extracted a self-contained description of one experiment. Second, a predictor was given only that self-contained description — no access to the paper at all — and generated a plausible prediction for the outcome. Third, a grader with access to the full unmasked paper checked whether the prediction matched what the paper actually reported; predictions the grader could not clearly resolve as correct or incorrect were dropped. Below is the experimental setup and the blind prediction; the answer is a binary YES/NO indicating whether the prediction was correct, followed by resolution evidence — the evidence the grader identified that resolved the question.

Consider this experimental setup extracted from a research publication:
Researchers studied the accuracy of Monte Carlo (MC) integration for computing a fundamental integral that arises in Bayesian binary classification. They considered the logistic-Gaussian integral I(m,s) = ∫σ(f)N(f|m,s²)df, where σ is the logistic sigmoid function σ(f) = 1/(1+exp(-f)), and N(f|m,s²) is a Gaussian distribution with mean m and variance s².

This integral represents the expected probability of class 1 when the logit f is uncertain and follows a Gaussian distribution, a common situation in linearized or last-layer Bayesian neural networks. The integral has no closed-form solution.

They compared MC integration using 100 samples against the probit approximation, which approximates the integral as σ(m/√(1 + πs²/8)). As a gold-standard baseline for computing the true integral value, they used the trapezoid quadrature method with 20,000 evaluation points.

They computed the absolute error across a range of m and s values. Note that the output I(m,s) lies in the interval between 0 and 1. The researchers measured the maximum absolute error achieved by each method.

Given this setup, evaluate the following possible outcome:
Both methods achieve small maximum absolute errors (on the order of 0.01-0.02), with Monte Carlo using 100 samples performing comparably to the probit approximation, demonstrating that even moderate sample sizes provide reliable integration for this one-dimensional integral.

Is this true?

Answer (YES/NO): NO